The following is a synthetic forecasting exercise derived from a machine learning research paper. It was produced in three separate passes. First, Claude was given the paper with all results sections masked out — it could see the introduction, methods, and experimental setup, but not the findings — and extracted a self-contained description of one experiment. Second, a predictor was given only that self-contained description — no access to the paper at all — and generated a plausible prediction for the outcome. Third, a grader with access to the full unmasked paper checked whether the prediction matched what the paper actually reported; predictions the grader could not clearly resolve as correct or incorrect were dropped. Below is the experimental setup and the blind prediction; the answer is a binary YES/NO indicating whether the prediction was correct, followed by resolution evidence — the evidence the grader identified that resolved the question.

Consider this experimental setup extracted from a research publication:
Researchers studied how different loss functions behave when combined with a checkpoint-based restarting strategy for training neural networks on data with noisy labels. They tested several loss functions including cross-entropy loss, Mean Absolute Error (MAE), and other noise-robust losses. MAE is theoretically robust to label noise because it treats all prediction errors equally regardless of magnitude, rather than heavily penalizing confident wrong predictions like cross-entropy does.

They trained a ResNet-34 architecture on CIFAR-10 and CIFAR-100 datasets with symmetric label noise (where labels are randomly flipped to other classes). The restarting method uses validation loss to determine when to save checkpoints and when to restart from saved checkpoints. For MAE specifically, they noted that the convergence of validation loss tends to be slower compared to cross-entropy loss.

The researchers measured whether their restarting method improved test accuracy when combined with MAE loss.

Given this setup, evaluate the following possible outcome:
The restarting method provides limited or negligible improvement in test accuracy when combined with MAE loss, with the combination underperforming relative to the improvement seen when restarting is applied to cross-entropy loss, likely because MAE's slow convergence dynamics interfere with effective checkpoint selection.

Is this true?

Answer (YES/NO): YES